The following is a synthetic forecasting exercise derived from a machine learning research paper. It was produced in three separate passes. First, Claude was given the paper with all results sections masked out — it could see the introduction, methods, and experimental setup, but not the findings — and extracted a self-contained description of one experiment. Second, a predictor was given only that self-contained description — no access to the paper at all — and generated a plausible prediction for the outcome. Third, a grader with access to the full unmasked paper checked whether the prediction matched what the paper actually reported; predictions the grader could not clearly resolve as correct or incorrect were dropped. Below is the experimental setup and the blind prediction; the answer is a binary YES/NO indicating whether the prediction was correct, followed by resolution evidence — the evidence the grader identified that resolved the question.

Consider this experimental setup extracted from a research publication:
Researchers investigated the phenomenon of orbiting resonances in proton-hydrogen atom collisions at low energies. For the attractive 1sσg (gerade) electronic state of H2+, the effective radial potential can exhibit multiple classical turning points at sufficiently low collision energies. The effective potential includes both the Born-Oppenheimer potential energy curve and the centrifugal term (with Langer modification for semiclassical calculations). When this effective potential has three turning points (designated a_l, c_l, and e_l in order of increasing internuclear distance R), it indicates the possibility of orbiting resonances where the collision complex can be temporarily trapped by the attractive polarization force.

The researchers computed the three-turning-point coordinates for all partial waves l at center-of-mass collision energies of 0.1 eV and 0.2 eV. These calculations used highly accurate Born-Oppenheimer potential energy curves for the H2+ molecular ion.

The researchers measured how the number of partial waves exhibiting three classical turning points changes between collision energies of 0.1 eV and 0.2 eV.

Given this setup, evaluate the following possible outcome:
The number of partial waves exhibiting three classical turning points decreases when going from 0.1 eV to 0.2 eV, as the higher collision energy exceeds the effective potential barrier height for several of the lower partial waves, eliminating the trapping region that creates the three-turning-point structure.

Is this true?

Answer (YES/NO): YES